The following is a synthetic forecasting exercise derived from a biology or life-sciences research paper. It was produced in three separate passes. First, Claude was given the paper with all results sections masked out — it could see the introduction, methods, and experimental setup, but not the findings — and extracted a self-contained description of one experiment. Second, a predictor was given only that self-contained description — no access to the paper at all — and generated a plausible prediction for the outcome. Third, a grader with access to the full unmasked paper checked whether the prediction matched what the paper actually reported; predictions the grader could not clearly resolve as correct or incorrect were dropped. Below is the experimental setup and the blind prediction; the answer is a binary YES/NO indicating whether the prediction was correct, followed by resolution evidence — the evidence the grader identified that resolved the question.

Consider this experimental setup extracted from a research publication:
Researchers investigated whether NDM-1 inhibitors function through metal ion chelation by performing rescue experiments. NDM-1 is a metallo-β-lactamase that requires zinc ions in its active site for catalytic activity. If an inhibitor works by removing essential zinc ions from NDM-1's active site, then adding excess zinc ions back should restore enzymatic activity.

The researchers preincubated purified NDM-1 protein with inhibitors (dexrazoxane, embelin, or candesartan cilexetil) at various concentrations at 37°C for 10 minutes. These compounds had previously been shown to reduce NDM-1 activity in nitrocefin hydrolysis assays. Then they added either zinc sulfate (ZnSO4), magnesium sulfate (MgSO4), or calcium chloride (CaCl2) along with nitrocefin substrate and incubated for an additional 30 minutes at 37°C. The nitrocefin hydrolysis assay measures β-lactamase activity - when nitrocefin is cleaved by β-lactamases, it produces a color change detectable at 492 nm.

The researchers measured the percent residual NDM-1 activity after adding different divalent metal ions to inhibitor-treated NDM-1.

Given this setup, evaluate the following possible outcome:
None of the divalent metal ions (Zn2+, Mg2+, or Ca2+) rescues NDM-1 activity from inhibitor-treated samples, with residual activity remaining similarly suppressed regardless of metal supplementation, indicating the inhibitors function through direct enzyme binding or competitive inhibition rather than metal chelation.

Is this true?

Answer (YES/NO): NO